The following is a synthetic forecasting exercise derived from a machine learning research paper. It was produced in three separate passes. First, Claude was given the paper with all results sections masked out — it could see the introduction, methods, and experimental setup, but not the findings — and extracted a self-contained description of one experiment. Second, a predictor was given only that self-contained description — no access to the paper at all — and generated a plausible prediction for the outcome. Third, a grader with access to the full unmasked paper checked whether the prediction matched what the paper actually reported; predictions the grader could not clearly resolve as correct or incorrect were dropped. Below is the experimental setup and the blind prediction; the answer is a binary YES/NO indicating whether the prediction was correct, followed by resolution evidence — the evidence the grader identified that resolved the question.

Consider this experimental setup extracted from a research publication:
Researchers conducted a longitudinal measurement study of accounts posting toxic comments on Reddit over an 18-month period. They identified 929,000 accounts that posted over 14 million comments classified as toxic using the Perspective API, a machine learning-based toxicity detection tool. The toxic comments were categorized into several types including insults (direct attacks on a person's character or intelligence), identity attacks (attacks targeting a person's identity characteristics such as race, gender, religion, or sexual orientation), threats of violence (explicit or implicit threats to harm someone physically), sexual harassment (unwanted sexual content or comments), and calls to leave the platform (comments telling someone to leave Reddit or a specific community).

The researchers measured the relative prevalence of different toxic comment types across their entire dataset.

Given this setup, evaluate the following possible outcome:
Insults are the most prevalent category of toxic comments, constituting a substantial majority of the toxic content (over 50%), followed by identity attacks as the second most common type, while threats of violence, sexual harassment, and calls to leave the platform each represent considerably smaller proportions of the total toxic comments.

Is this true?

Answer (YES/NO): YES